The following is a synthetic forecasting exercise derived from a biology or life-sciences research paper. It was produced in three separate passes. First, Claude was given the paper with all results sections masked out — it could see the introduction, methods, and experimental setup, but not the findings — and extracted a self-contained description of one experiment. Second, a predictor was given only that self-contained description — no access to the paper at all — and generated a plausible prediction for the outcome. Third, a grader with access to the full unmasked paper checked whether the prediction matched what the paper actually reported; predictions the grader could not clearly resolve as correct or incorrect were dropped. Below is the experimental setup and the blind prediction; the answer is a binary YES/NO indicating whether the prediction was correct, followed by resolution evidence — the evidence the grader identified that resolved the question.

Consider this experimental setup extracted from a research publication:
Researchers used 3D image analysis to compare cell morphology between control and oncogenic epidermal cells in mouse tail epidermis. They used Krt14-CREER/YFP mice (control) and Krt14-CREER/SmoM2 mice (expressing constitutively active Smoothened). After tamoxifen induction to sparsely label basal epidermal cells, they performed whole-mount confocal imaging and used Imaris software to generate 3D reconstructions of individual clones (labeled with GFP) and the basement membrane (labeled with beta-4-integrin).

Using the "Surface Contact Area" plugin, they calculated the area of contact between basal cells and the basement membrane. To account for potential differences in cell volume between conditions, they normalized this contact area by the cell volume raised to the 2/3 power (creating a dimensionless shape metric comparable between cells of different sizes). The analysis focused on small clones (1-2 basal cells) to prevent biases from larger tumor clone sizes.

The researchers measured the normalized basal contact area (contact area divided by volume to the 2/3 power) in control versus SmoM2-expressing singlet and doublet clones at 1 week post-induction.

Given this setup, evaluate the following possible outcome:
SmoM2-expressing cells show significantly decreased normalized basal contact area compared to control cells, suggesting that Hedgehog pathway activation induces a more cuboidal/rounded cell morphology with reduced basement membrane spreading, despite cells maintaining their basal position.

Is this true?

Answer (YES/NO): NO